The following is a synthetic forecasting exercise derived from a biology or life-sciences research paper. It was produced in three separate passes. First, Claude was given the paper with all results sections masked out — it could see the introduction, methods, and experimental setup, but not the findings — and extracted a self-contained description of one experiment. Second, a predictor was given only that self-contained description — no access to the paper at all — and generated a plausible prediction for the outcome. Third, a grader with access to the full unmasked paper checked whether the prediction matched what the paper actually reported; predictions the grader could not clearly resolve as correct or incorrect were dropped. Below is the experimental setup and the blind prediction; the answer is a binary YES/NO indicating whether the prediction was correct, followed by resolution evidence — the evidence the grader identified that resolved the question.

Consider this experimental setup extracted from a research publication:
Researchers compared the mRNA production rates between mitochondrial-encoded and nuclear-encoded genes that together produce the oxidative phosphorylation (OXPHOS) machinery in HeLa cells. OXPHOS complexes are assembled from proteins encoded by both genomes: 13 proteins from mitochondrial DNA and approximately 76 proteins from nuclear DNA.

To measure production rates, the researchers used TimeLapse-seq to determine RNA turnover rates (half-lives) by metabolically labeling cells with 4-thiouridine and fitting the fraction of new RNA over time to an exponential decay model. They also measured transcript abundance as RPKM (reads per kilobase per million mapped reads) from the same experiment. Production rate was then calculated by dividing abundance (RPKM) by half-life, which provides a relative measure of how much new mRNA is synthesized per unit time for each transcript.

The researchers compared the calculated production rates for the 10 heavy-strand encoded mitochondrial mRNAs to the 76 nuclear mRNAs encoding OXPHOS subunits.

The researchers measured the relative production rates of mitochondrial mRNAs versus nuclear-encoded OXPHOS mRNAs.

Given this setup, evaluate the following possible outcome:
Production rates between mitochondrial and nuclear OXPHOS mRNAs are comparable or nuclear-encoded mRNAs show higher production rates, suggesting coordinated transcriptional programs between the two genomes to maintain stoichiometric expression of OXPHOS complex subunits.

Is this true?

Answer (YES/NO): NO